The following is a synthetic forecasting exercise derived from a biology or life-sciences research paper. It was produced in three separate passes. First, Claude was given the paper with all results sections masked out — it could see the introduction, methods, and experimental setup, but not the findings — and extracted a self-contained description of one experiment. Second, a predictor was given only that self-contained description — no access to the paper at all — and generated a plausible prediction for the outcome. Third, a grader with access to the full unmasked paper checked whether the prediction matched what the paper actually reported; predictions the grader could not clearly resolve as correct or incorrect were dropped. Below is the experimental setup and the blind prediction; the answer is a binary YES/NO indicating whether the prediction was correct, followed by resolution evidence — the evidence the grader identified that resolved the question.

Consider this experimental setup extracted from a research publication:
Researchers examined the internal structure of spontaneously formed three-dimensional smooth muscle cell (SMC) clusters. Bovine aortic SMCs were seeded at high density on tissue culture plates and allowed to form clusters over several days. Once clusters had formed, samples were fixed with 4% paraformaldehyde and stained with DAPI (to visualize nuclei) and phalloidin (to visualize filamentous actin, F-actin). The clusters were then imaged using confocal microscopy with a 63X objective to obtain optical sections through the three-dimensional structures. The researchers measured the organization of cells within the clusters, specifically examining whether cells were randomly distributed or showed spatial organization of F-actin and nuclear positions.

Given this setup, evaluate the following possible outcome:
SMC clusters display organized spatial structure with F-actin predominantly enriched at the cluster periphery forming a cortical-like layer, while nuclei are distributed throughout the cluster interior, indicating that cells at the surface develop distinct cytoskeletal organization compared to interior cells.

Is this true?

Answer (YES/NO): NO